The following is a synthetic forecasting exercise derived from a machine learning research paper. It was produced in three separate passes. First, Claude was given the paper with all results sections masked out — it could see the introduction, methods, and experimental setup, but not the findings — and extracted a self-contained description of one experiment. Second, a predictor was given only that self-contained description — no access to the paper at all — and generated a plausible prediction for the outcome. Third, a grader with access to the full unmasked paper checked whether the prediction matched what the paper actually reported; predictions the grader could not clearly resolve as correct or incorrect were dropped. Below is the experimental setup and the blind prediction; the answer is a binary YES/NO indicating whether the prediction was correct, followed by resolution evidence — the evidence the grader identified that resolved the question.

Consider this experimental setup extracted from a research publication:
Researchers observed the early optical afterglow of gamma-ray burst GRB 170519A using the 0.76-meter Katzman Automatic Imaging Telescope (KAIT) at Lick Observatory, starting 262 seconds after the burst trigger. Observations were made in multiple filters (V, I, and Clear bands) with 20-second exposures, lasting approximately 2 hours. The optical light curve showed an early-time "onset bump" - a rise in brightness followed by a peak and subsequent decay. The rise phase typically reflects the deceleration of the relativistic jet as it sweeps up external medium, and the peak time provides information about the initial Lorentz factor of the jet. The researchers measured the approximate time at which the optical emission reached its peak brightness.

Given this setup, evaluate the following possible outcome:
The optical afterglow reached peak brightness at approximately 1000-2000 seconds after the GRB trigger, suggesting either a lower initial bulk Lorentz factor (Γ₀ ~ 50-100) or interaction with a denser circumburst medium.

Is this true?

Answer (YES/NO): YES